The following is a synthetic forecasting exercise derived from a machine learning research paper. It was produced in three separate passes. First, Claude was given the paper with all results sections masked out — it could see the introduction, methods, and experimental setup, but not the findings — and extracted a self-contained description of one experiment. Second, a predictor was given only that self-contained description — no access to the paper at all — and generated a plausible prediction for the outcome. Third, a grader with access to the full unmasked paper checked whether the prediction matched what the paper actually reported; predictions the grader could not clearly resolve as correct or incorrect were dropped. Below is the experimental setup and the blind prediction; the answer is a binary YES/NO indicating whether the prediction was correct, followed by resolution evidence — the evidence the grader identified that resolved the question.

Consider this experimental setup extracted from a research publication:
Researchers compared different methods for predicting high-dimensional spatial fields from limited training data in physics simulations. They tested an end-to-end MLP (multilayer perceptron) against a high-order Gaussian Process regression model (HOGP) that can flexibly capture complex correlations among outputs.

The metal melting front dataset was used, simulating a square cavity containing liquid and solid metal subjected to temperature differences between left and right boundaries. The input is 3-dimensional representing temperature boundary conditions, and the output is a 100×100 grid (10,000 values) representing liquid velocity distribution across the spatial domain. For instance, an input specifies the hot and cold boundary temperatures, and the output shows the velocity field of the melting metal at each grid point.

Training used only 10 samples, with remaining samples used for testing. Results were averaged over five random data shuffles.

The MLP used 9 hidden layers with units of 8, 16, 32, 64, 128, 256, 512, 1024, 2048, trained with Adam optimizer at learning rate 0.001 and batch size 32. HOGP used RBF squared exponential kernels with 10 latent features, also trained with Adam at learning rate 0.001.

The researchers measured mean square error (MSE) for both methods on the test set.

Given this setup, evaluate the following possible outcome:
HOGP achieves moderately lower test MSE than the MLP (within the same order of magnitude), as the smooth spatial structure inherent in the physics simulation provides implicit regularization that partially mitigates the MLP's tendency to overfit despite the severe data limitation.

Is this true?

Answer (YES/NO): YES